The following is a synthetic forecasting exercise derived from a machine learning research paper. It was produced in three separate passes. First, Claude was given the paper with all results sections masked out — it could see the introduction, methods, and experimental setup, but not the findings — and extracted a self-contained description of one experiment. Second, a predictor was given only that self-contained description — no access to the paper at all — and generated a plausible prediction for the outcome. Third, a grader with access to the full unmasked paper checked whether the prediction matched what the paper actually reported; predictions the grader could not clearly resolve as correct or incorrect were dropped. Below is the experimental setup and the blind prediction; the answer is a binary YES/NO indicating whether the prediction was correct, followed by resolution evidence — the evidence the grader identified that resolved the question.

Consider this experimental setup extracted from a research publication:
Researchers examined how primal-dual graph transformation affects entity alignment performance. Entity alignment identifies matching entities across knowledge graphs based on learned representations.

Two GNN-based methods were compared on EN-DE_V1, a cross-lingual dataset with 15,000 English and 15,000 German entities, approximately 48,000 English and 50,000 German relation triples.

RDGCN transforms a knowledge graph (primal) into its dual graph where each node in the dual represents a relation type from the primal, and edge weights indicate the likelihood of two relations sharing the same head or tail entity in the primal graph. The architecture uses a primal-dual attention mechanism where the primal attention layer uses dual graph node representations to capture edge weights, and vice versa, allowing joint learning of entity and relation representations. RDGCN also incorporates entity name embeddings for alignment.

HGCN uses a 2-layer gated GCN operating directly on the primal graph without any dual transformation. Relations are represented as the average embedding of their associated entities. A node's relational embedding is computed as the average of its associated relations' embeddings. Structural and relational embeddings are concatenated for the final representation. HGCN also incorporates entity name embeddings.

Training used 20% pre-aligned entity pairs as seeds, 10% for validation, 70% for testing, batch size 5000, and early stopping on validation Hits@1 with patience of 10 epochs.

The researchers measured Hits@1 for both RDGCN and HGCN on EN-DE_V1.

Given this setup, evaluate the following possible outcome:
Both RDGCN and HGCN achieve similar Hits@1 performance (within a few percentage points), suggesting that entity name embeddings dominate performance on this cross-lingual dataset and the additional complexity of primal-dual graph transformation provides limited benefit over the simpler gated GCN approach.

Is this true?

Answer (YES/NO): YES